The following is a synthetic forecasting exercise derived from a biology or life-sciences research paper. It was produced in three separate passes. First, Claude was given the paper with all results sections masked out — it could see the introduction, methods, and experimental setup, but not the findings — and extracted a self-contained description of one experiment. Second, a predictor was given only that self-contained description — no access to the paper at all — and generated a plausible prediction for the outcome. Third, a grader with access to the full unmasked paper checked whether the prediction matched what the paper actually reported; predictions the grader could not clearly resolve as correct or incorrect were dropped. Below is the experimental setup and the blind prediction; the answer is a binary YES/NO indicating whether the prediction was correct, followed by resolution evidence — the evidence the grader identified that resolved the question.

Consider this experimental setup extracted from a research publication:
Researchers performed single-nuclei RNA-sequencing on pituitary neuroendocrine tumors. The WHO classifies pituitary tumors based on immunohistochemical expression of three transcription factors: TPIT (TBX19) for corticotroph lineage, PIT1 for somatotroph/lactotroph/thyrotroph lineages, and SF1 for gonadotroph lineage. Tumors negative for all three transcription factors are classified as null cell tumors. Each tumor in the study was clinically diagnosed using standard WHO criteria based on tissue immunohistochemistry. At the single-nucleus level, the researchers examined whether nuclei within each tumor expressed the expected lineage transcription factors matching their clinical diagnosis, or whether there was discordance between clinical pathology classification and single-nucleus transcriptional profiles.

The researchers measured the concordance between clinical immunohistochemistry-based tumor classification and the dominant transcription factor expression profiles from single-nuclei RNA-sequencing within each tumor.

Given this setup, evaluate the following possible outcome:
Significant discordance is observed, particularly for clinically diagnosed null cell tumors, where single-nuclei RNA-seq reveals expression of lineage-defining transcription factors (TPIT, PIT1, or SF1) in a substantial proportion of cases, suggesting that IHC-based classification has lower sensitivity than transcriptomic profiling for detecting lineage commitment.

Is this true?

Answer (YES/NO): NO